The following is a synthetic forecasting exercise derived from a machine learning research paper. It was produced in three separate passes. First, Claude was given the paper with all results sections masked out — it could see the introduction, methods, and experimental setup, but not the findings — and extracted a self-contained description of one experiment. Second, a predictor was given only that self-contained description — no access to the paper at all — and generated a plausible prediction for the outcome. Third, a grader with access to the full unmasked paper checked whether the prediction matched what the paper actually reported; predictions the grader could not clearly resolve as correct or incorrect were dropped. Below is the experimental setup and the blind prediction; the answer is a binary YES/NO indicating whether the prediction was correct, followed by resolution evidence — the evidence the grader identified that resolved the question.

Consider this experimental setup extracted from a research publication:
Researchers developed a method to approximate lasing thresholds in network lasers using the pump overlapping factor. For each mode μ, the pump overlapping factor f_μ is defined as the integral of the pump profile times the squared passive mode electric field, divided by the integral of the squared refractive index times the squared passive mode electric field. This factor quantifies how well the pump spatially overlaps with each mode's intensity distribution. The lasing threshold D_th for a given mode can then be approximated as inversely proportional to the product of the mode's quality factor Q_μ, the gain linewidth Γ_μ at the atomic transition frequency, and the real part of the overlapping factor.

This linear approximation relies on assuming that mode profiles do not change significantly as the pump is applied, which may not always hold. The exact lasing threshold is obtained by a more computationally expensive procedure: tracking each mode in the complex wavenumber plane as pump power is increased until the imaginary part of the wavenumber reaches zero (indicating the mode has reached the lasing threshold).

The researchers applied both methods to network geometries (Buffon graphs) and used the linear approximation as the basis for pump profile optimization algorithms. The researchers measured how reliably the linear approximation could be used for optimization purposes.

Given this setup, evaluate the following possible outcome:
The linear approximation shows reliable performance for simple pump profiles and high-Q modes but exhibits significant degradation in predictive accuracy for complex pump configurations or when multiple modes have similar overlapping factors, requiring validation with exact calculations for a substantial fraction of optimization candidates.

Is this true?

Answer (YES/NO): NO